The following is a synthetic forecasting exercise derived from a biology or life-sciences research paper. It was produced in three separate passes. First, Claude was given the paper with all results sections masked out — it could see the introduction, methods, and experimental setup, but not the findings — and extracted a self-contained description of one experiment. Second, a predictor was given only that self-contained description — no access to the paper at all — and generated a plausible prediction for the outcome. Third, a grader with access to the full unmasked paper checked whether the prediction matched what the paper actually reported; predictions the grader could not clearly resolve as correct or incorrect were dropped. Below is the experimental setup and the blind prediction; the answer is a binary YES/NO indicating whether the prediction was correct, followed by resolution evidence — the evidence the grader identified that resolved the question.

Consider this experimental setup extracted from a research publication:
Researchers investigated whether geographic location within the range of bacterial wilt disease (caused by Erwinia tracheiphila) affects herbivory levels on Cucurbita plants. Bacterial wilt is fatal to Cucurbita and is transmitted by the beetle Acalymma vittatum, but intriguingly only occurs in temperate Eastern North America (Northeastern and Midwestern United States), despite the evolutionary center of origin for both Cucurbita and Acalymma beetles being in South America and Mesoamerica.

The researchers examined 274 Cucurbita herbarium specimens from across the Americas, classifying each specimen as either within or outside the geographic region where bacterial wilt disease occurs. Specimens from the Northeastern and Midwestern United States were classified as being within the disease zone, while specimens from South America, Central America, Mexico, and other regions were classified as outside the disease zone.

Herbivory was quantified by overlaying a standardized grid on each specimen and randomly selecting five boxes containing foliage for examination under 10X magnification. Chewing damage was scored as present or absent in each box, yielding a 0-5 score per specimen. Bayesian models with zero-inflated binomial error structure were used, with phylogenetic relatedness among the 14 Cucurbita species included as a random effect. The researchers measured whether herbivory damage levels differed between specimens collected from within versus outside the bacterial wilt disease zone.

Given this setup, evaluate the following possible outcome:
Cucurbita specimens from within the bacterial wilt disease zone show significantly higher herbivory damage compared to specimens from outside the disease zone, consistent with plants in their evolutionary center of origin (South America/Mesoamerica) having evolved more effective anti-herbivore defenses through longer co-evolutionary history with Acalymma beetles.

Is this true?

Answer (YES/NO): NO